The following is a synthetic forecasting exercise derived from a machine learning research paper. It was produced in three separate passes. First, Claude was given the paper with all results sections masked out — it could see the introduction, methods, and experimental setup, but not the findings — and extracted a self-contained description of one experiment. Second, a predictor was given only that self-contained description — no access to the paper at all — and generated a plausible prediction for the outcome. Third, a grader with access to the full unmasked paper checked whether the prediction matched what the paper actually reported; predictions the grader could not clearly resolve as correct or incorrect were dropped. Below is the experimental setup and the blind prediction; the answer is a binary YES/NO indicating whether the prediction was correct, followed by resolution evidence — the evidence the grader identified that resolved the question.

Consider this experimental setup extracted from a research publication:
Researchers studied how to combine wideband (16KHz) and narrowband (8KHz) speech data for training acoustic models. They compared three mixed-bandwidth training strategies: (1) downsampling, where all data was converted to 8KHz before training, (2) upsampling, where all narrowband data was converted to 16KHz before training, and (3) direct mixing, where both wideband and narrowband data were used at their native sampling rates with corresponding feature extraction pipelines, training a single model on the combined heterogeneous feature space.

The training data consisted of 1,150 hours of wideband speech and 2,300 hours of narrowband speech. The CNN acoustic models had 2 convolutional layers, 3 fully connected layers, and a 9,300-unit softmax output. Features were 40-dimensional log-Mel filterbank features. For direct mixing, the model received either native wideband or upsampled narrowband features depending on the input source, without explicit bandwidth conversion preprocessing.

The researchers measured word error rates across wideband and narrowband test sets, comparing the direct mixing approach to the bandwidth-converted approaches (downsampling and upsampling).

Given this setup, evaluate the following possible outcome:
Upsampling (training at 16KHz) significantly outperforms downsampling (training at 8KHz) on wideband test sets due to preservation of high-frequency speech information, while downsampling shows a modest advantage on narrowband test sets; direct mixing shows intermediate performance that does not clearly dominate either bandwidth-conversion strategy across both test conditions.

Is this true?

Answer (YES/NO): NO